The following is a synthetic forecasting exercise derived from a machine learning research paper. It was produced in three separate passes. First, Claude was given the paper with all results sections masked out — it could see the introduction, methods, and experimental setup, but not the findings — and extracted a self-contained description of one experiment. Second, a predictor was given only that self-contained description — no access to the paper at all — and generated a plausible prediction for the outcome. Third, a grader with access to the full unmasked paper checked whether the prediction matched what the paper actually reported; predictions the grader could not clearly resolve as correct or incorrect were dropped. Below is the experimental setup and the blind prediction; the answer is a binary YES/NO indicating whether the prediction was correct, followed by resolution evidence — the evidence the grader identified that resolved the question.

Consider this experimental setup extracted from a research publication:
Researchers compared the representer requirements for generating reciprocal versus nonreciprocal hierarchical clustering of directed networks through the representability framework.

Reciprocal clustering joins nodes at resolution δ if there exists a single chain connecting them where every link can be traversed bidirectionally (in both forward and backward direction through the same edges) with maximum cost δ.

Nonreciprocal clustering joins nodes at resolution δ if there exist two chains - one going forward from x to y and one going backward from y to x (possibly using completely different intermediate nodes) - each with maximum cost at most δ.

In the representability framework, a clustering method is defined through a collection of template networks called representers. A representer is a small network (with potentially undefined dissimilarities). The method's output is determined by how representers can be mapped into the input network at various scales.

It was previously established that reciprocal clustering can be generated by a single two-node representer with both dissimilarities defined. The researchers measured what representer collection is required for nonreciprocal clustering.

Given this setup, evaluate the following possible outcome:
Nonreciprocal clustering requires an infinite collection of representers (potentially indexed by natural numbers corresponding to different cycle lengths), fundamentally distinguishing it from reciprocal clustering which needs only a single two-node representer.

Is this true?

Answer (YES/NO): YES